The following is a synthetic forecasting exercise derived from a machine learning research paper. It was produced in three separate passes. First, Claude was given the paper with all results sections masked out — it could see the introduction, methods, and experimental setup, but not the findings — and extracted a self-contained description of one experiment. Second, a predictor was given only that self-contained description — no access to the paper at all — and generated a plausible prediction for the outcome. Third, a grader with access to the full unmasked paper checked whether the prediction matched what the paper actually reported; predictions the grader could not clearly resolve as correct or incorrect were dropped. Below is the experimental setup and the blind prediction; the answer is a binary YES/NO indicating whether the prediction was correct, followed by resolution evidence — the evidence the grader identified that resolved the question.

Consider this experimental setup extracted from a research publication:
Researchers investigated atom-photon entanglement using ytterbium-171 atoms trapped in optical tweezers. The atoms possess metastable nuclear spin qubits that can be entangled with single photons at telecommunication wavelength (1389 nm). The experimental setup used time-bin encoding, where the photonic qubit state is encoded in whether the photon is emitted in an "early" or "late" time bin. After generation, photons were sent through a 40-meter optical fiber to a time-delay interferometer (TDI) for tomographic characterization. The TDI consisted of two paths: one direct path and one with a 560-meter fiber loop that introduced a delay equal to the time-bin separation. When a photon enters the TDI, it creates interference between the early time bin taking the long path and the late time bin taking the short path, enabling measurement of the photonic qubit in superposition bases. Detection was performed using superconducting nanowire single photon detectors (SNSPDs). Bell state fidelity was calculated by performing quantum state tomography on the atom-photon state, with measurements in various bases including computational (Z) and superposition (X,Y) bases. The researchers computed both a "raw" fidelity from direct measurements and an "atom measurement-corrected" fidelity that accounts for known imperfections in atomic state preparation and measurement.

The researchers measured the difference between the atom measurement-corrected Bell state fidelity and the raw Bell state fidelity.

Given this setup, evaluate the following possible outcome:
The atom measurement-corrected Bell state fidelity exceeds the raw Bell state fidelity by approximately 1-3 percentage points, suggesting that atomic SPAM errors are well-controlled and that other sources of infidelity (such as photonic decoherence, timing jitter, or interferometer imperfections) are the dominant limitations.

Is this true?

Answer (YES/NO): NO